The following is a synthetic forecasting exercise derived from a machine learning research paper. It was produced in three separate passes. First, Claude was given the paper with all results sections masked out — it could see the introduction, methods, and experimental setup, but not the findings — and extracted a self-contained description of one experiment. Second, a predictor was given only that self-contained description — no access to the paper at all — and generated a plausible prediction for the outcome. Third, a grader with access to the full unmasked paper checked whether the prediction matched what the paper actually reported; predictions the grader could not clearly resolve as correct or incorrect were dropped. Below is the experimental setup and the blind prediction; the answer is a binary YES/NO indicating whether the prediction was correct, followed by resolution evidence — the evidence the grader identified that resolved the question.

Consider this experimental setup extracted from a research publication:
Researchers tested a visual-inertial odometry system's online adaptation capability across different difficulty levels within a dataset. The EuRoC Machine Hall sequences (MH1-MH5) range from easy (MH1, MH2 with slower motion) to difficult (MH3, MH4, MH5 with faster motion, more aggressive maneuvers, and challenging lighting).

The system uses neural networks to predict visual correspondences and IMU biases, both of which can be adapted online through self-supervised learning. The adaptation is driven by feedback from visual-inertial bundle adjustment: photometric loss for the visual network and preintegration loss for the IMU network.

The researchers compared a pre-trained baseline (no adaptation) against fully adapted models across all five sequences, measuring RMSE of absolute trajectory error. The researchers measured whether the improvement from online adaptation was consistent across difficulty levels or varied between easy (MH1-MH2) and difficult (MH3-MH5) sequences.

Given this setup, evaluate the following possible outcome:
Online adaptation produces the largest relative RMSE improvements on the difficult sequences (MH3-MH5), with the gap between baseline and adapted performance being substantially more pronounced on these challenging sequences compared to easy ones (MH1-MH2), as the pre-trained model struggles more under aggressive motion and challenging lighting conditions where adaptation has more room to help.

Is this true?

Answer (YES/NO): NO